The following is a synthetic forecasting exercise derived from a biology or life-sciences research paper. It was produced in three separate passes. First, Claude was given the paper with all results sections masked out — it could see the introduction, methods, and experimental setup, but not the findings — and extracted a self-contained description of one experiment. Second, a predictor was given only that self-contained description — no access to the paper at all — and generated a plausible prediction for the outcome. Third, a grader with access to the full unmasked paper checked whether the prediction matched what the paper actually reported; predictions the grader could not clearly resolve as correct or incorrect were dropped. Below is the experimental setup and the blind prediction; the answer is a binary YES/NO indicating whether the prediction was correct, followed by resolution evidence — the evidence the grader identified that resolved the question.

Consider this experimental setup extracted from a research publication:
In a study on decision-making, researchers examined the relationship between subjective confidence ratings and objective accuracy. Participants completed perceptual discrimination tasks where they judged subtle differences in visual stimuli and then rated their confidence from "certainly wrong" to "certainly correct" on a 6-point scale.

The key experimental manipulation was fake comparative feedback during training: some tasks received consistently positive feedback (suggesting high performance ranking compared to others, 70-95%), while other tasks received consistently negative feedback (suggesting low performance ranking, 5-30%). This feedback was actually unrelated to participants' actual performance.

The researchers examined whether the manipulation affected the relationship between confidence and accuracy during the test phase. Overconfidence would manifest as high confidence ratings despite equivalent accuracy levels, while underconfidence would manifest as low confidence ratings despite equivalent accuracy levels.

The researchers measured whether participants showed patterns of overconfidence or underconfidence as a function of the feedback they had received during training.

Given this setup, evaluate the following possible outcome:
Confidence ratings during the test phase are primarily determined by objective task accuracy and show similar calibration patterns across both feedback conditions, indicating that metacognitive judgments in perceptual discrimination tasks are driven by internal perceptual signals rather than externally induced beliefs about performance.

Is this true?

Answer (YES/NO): NO